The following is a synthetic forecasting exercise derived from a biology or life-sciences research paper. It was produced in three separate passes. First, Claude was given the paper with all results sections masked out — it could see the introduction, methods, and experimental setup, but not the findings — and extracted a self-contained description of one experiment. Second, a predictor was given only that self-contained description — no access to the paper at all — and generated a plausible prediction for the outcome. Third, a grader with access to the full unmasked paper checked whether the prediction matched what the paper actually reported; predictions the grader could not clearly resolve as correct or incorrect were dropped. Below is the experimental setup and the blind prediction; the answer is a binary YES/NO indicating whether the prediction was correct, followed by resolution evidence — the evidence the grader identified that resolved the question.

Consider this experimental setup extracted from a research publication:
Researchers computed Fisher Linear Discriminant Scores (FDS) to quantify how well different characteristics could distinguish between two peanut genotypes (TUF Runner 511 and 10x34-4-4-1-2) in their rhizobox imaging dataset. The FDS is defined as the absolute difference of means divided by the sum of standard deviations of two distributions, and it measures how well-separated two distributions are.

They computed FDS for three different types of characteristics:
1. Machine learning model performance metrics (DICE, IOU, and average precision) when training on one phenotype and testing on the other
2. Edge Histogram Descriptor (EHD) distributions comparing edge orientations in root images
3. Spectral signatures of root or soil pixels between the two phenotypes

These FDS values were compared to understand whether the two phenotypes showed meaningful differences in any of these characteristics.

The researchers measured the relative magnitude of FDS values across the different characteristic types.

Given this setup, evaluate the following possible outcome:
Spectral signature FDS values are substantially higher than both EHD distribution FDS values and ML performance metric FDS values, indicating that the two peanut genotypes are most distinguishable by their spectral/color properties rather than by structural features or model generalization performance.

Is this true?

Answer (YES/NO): NO